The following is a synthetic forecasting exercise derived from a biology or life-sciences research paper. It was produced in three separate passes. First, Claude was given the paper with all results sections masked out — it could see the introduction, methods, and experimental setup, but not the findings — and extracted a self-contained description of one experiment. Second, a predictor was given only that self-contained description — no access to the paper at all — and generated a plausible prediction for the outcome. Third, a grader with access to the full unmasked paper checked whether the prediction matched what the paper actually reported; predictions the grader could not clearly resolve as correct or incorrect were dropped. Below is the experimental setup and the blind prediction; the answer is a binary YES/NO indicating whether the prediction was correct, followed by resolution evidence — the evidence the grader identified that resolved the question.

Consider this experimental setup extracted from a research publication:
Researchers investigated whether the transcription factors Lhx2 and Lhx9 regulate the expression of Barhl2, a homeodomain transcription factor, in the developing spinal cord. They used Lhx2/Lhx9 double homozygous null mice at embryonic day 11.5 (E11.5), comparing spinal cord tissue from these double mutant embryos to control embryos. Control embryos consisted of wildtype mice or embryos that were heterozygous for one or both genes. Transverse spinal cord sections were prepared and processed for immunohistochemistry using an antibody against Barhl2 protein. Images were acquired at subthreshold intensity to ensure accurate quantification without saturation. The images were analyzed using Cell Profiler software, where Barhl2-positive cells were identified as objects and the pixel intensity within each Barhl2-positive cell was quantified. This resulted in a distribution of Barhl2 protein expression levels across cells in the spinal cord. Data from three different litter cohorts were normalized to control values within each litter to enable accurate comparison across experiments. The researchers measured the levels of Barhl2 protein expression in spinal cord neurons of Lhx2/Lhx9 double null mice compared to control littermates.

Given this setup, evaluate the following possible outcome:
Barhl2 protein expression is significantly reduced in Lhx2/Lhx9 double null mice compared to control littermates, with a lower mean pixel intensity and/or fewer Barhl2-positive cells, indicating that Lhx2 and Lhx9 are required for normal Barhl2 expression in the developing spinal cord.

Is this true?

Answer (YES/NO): YES